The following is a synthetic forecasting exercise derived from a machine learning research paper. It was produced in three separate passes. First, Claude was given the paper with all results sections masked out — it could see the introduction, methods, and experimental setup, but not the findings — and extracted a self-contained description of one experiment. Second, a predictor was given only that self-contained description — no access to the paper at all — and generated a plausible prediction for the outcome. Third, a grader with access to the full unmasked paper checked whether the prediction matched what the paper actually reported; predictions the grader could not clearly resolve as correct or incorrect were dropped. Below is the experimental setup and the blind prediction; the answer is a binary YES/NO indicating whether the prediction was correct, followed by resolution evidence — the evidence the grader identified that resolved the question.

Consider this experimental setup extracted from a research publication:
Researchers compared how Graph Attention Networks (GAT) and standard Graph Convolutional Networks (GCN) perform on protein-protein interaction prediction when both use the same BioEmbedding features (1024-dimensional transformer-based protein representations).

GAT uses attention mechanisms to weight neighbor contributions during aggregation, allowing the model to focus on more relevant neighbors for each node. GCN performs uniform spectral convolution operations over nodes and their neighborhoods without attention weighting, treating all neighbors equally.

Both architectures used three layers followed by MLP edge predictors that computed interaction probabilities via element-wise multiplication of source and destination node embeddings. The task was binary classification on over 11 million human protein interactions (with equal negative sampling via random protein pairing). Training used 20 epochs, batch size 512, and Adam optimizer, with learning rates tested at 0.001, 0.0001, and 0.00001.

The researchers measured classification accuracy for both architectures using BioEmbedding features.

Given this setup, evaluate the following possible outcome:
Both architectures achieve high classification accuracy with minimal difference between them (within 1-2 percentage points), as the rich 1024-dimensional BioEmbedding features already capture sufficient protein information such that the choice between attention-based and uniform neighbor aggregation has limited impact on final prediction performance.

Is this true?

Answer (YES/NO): NO